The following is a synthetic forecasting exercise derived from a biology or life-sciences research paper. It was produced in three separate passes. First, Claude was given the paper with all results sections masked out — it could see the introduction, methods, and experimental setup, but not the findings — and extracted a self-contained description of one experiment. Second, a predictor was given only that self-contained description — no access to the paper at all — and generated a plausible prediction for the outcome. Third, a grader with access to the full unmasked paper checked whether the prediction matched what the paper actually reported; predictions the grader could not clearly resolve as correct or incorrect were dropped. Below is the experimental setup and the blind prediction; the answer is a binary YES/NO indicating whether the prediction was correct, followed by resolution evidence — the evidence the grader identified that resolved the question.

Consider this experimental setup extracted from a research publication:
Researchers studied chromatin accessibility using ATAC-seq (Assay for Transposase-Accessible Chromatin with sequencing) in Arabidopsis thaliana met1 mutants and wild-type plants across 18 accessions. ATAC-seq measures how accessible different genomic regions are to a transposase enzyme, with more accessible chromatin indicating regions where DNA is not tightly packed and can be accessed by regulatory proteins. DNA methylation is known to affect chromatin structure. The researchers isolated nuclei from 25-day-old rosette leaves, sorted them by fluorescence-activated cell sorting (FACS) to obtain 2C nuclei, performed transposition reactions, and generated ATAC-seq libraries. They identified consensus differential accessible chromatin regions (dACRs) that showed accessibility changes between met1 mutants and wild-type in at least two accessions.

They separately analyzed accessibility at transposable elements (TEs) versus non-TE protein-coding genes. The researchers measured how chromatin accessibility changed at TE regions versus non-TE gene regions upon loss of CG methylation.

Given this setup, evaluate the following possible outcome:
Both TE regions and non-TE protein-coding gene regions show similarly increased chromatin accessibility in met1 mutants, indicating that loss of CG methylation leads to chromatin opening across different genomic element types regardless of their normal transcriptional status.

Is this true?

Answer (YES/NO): NO